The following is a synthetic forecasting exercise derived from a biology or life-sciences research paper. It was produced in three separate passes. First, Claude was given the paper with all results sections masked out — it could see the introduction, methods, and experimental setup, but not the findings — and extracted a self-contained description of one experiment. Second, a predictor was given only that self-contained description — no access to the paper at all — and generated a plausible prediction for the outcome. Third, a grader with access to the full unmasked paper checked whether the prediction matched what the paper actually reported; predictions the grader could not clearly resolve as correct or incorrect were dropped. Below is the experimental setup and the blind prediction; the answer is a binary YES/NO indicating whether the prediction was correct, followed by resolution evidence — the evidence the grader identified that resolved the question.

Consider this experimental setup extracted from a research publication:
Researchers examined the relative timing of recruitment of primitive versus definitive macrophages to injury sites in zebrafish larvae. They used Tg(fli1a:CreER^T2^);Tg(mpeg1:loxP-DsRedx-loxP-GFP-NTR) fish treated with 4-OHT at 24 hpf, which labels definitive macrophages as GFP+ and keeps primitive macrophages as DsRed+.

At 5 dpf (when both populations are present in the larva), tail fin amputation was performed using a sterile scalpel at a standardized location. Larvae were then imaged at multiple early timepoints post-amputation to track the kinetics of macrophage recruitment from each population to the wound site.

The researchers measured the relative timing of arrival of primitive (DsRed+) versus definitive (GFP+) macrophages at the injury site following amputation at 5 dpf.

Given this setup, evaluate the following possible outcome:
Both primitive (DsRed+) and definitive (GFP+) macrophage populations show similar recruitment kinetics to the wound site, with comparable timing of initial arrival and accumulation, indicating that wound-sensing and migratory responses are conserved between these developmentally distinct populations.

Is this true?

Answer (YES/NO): NO